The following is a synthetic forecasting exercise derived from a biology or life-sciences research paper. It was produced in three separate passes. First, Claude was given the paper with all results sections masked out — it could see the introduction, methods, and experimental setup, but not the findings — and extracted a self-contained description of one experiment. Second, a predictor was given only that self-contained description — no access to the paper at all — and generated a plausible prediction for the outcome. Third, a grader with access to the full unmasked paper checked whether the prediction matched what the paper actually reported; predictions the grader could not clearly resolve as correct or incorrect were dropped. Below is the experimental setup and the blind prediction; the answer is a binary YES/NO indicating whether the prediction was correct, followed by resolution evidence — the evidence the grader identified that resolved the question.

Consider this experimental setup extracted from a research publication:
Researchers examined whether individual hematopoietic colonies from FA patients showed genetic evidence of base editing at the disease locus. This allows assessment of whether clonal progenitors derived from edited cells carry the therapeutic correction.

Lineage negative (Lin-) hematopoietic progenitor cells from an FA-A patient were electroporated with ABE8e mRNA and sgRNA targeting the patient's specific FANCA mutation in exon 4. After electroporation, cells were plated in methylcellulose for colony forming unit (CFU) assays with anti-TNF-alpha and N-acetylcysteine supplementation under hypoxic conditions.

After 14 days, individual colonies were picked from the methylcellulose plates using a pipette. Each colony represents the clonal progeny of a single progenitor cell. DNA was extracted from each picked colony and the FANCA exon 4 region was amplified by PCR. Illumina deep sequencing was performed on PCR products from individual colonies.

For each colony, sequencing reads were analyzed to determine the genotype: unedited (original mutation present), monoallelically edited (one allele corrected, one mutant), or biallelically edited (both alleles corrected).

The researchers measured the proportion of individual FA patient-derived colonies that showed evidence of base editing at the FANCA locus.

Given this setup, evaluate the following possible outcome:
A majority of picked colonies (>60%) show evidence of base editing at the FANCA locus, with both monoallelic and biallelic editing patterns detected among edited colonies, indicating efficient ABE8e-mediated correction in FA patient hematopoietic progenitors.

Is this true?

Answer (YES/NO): NO